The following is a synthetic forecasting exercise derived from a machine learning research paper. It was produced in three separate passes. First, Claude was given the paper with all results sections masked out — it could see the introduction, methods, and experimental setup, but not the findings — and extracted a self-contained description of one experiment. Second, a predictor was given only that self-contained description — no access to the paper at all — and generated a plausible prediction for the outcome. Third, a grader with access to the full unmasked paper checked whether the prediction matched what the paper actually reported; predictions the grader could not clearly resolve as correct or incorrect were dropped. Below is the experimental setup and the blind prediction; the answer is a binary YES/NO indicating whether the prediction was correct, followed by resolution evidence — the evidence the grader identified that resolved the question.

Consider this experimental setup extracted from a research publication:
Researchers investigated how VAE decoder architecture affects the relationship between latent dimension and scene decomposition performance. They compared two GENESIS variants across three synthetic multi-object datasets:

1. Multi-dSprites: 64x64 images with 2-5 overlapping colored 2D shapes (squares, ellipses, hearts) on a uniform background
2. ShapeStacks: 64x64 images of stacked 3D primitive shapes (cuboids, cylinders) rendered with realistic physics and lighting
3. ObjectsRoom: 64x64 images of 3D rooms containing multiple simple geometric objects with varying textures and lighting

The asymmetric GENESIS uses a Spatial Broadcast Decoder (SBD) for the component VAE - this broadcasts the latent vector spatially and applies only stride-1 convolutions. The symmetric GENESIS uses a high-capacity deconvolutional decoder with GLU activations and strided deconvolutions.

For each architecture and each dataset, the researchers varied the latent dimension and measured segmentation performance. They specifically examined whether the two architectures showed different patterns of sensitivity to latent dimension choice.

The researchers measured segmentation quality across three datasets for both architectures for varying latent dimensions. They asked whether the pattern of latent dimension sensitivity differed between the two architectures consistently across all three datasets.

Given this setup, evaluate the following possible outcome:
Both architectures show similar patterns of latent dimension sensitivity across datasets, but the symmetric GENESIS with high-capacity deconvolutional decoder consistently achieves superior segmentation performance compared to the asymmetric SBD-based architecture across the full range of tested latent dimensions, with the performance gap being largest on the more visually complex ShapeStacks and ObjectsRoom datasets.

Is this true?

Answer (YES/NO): NO